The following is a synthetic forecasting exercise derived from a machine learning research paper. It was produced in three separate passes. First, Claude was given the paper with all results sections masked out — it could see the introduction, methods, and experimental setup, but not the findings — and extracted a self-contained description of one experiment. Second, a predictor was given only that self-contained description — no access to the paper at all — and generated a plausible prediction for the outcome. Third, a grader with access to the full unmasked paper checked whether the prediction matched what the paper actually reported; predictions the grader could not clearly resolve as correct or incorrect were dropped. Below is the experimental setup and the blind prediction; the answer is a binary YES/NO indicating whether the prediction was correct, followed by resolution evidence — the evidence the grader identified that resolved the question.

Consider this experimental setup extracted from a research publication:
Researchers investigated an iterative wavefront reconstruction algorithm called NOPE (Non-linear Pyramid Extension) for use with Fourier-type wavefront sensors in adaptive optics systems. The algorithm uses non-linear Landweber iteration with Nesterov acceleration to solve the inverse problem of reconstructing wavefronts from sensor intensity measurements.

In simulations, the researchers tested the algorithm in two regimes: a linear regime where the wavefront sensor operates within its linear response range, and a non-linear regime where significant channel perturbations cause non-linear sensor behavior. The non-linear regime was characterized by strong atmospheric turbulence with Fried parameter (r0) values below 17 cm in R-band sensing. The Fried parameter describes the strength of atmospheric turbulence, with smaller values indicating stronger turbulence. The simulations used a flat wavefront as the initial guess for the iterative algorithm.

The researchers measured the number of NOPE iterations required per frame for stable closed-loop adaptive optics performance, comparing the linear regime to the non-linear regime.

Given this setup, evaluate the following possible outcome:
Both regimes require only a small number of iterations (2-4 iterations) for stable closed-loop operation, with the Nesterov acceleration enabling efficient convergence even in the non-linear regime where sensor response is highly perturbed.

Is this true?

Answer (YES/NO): NO